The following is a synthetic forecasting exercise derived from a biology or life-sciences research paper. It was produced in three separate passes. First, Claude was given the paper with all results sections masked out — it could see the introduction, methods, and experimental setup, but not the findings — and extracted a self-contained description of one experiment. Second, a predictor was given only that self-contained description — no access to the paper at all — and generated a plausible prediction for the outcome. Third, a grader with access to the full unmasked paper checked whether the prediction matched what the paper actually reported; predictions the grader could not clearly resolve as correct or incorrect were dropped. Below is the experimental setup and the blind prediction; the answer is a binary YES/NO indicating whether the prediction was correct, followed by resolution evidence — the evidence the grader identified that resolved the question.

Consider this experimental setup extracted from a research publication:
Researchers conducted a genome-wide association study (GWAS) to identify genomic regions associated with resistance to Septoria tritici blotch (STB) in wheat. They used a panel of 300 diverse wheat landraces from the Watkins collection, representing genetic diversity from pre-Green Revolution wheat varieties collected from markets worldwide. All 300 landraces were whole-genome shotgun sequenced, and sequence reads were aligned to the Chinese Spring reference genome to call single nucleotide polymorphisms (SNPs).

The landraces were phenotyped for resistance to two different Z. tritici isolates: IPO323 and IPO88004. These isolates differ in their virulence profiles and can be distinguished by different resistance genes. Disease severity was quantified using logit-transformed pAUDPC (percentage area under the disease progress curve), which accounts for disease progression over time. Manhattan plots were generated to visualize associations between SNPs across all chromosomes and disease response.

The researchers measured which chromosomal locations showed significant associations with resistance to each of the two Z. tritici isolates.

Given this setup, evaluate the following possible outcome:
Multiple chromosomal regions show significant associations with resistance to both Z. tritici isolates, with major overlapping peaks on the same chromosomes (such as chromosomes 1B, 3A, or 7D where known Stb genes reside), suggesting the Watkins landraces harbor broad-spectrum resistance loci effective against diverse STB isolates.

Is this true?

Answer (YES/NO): NO